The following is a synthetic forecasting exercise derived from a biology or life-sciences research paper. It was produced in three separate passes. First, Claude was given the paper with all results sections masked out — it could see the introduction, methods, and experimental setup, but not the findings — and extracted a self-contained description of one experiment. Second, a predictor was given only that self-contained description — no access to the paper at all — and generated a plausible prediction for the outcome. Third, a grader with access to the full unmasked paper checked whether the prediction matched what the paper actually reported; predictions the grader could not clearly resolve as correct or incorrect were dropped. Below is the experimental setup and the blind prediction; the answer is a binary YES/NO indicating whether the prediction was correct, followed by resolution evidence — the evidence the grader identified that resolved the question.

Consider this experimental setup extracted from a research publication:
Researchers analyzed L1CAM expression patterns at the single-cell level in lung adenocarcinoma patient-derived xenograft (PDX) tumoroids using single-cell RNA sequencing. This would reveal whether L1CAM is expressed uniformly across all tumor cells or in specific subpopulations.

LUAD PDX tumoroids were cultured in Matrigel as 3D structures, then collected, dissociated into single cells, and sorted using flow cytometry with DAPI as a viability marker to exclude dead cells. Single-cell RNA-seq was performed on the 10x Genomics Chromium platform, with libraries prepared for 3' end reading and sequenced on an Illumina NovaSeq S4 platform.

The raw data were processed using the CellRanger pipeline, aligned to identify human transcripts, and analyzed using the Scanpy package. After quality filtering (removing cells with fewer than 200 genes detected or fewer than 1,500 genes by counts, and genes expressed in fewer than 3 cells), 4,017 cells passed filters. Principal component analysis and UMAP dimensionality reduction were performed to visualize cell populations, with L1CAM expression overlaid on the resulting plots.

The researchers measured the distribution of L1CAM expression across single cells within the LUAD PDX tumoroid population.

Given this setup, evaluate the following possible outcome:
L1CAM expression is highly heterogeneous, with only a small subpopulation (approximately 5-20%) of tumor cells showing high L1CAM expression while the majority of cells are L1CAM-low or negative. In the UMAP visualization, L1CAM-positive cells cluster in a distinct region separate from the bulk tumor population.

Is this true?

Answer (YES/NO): NO